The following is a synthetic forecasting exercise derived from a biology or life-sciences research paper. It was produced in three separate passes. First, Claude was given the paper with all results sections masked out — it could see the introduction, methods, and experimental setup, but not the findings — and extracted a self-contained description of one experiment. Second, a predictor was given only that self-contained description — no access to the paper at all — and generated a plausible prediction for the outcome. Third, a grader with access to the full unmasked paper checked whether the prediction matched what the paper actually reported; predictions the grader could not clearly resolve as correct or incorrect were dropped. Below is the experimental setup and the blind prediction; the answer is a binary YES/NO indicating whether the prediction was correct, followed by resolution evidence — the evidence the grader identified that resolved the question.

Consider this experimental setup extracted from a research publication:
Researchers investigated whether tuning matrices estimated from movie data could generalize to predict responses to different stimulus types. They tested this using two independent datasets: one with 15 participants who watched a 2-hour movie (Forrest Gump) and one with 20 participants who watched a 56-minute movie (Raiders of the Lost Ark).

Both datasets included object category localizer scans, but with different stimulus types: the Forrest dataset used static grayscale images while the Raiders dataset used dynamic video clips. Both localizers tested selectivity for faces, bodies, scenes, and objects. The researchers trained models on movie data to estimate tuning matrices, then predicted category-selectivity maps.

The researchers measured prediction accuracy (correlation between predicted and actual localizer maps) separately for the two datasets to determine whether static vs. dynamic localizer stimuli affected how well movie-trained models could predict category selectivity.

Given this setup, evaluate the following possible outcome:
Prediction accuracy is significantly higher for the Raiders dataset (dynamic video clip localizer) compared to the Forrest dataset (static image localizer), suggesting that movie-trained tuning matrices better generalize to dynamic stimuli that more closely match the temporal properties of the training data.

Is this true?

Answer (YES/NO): NO